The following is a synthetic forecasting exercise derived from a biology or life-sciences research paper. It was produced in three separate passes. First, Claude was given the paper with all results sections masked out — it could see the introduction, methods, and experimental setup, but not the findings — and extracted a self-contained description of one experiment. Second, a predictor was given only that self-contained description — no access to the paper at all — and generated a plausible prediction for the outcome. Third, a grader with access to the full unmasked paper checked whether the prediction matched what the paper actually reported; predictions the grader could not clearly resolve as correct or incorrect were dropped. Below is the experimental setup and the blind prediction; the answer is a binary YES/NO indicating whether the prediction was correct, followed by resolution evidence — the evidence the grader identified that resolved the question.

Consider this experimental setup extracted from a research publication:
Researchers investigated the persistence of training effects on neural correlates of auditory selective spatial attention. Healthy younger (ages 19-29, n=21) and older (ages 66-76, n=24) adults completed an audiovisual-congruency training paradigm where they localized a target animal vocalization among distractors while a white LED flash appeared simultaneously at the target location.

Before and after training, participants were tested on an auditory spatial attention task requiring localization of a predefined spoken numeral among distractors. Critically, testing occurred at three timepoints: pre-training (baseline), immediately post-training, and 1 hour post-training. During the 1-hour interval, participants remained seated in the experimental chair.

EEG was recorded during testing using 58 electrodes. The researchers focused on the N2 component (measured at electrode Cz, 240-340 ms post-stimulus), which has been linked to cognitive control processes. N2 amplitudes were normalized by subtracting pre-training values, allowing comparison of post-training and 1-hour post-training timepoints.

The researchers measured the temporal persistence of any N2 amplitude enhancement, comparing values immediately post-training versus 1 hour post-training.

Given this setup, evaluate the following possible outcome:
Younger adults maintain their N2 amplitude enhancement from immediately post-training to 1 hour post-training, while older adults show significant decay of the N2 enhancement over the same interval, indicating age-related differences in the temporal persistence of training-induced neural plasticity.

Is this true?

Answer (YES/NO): NO